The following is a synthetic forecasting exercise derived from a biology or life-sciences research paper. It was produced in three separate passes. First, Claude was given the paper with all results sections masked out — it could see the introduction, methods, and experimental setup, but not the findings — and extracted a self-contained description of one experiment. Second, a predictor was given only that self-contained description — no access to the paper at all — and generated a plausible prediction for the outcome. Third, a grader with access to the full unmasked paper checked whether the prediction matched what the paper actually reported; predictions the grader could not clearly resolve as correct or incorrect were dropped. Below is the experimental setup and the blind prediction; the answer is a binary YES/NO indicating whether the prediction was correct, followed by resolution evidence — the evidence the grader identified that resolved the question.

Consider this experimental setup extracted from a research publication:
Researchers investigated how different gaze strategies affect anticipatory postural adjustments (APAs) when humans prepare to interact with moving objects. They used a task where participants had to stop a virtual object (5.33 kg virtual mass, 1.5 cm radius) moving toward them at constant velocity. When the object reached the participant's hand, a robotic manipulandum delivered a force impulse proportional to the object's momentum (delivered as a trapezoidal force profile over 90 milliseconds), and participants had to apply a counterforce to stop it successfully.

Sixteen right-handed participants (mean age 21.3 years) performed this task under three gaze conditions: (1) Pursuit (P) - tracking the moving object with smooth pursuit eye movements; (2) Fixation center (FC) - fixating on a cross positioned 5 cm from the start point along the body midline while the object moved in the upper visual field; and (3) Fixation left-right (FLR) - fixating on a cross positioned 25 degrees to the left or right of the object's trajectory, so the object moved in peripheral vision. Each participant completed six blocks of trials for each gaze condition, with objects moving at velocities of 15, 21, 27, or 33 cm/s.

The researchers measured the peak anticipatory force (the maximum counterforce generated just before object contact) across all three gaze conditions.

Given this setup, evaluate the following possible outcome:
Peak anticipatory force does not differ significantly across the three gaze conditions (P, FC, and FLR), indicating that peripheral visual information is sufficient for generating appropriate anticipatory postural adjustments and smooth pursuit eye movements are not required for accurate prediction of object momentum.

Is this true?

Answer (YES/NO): NO